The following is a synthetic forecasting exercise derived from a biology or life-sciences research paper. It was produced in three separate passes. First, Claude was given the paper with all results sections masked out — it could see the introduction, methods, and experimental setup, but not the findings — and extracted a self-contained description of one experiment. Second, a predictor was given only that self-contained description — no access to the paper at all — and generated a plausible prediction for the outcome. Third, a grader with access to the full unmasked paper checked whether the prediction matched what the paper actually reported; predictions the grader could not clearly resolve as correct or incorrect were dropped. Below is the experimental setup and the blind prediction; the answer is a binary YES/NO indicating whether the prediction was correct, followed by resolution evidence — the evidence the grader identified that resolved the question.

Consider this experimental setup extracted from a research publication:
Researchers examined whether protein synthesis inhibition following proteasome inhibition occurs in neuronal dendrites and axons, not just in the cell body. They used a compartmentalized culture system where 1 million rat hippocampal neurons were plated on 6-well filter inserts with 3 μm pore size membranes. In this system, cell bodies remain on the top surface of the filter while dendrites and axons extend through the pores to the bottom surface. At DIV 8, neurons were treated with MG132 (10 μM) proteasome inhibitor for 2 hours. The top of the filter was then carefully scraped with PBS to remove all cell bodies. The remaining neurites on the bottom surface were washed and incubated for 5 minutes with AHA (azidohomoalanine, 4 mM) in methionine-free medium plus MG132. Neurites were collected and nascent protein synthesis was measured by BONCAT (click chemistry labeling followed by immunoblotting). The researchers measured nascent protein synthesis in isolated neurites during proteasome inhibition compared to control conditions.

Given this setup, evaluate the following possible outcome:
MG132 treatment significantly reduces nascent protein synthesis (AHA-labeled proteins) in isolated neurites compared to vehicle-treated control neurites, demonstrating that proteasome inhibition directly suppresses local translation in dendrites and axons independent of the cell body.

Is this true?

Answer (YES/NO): YES